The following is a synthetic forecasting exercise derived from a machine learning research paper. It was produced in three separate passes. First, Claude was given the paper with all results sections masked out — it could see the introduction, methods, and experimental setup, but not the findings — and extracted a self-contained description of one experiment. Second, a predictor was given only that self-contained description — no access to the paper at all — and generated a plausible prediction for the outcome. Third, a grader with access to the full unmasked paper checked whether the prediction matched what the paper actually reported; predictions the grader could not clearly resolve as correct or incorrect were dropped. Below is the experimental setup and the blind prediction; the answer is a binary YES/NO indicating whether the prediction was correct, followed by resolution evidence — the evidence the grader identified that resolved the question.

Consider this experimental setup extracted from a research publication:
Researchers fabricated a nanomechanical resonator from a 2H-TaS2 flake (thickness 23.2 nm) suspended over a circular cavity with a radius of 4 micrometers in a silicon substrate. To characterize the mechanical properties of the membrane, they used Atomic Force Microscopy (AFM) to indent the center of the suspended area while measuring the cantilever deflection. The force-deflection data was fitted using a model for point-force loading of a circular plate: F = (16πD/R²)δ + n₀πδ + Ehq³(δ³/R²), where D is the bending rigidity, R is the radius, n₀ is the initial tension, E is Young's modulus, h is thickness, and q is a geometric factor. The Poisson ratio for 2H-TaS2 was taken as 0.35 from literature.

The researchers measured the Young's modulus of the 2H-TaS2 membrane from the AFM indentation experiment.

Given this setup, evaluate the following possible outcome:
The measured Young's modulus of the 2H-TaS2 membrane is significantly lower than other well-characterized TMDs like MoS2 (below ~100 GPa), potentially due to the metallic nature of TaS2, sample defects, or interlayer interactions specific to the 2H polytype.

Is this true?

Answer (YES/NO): NO